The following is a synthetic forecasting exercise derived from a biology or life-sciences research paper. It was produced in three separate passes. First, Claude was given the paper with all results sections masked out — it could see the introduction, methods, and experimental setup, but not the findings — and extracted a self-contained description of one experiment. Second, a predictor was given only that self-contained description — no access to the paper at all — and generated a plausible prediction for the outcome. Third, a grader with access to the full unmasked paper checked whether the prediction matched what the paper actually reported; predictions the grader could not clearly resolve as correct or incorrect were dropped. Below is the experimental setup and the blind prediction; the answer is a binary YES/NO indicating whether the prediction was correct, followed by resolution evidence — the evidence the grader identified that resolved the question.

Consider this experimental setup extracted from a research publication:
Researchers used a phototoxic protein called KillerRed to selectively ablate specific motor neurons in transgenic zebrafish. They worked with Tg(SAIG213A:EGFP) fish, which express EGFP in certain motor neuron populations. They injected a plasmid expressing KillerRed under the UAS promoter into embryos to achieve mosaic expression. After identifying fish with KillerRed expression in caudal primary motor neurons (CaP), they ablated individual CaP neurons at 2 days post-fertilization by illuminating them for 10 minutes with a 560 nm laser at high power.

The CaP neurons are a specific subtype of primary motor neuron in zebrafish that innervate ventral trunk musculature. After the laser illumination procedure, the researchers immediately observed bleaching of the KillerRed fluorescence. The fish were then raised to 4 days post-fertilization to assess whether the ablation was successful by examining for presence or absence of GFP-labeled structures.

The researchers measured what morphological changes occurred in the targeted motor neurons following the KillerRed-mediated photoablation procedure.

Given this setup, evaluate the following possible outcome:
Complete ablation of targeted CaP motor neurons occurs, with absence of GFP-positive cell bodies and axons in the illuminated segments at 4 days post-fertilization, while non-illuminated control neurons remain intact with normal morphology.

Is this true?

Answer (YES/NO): YES